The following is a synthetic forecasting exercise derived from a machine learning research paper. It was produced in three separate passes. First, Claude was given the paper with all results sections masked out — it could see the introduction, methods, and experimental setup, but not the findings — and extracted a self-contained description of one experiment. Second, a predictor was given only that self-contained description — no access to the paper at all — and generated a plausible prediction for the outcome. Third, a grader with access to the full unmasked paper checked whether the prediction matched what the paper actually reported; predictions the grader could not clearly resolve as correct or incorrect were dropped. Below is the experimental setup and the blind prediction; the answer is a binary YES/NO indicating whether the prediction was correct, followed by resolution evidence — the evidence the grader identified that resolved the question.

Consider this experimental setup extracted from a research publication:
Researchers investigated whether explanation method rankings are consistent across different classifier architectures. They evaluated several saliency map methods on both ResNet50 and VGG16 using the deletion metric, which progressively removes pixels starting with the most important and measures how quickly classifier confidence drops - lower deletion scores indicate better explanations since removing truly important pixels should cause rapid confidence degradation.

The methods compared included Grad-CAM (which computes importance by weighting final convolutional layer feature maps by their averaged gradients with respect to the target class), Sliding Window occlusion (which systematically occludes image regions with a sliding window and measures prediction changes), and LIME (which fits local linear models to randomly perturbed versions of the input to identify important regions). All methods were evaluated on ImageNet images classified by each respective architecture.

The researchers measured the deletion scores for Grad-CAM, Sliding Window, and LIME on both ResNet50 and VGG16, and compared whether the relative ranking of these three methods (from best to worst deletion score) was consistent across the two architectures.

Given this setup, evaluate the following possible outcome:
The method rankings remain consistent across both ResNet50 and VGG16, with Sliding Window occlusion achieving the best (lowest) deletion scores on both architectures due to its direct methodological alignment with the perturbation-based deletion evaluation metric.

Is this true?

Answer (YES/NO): NO